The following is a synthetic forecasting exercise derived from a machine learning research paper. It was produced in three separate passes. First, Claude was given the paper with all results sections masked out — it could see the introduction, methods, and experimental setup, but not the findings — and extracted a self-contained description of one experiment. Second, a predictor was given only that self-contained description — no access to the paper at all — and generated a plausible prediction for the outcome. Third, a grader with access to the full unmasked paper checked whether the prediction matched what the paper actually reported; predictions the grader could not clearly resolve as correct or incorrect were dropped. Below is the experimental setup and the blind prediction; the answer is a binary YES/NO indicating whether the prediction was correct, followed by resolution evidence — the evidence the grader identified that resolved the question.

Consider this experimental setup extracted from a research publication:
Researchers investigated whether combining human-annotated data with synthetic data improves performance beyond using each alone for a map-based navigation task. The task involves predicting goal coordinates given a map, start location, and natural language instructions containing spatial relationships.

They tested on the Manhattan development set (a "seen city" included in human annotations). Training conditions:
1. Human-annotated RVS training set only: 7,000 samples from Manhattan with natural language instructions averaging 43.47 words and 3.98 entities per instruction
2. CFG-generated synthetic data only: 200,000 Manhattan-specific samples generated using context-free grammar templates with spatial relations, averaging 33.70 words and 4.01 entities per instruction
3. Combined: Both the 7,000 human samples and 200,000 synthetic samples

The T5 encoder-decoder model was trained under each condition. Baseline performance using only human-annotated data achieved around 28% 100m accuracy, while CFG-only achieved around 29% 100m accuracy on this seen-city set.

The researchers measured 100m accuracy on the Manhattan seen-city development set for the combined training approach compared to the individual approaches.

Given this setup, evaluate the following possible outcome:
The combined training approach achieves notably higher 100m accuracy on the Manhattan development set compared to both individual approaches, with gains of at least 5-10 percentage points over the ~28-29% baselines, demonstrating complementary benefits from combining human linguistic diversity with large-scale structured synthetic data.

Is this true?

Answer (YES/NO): YES